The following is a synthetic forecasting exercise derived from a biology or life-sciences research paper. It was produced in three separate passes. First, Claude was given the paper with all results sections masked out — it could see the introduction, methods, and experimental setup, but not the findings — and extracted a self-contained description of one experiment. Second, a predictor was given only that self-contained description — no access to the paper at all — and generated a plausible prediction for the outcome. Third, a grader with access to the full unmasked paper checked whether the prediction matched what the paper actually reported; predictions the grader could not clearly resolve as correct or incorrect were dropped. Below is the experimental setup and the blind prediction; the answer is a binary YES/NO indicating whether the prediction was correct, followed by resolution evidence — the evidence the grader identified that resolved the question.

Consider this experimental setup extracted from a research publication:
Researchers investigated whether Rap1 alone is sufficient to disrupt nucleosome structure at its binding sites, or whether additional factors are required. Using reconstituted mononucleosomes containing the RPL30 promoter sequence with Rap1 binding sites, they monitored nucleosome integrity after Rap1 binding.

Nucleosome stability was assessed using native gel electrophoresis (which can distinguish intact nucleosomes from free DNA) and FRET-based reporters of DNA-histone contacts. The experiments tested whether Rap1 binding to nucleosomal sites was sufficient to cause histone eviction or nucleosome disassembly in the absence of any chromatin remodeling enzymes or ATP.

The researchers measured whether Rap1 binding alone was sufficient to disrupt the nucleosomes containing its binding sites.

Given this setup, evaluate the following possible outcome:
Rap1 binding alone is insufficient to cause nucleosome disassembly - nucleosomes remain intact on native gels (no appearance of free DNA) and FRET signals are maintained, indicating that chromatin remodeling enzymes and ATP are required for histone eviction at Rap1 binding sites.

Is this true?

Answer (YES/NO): YES